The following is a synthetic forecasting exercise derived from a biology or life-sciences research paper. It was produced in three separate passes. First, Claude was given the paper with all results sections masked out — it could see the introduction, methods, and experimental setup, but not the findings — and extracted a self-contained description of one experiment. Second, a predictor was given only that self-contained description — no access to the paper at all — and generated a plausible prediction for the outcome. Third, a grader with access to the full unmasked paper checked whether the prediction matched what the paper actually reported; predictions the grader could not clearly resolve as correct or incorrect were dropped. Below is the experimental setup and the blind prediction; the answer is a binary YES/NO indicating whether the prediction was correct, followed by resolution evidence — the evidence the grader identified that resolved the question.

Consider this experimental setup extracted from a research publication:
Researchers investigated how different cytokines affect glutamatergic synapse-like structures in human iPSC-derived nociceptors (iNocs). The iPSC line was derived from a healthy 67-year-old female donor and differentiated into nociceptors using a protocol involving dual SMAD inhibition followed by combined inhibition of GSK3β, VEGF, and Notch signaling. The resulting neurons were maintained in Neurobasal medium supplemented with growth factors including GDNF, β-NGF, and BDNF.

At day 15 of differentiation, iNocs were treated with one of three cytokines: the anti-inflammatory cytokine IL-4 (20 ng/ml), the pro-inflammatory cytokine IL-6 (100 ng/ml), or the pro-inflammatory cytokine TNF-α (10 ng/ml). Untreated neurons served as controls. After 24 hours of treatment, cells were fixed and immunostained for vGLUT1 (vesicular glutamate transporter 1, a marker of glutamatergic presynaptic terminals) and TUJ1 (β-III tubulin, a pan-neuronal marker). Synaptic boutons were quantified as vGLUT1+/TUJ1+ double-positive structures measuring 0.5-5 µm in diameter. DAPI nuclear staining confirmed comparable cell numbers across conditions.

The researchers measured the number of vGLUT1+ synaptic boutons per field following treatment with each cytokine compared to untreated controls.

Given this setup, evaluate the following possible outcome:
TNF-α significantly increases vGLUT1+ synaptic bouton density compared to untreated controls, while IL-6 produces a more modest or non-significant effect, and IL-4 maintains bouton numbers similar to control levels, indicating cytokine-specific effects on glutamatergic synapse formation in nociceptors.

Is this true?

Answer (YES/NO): NO